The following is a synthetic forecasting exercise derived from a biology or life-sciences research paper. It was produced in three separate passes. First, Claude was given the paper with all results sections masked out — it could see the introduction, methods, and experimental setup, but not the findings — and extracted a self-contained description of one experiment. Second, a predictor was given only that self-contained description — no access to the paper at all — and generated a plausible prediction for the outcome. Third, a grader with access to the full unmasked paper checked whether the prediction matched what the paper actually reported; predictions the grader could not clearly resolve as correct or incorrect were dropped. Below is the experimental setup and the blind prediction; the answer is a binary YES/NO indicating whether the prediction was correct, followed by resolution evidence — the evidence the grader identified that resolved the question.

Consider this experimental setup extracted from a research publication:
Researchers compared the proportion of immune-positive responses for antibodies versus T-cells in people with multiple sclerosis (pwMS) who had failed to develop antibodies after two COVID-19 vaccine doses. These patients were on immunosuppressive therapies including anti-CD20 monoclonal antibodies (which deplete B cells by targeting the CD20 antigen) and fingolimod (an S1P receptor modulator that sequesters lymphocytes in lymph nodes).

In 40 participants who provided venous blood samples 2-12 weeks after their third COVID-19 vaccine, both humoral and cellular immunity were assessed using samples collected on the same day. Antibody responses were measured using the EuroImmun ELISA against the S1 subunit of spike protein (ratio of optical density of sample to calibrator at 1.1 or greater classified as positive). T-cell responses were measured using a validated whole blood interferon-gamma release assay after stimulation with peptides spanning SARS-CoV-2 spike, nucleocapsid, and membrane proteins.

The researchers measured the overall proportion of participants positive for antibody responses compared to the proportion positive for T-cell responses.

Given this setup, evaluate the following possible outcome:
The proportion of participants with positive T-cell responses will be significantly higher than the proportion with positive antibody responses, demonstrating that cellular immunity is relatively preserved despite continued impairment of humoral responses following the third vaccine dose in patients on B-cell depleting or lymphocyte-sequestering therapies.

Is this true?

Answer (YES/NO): NO